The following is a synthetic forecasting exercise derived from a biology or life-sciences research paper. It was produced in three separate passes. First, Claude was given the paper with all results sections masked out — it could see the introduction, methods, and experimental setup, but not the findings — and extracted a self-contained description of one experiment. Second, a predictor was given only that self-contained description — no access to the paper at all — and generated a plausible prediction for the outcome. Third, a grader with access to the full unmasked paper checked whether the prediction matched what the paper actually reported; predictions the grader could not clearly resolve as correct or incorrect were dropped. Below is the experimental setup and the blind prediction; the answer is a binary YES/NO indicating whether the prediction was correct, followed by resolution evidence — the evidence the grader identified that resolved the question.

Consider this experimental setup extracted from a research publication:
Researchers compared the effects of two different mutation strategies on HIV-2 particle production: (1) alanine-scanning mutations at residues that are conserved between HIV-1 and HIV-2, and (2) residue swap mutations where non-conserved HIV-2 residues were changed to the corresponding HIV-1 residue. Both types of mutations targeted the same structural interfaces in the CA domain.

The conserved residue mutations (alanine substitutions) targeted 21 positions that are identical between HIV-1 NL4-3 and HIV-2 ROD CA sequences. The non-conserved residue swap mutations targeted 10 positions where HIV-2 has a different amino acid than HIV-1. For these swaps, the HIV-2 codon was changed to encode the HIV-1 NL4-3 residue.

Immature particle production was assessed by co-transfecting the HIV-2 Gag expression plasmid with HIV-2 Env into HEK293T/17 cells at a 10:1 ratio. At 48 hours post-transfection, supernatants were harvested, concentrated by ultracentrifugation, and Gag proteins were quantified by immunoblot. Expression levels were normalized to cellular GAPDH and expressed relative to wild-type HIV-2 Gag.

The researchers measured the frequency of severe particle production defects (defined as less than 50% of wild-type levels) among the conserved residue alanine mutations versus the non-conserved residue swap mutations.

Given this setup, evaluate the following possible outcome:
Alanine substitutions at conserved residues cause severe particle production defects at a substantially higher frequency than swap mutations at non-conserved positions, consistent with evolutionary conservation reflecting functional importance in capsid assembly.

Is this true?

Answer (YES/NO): NO